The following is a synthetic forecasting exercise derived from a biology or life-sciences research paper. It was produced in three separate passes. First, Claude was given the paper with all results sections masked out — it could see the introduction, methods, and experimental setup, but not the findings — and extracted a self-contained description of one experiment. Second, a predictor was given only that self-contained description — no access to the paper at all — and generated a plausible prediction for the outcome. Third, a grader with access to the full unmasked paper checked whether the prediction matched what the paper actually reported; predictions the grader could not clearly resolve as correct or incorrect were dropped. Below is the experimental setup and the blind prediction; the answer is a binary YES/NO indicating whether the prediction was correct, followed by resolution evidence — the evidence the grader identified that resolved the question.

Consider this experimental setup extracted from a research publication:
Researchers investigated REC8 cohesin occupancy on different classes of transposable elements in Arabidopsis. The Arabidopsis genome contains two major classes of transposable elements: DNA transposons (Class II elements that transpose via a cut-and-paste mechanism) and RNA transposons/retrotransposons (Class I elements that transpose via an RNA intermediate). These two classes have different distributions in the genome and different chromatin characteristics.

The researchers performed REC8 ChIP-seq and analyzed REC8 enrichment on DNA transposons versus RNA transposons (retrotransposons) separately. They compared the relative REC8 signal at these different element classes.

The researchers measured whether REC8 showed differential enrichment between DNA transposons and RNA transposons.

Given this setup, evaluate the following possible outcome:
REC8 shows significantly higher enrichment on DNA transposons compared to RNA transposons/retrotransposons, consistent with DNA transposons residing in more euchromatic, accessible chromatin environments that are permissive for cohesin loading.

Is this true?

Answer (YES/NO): NO